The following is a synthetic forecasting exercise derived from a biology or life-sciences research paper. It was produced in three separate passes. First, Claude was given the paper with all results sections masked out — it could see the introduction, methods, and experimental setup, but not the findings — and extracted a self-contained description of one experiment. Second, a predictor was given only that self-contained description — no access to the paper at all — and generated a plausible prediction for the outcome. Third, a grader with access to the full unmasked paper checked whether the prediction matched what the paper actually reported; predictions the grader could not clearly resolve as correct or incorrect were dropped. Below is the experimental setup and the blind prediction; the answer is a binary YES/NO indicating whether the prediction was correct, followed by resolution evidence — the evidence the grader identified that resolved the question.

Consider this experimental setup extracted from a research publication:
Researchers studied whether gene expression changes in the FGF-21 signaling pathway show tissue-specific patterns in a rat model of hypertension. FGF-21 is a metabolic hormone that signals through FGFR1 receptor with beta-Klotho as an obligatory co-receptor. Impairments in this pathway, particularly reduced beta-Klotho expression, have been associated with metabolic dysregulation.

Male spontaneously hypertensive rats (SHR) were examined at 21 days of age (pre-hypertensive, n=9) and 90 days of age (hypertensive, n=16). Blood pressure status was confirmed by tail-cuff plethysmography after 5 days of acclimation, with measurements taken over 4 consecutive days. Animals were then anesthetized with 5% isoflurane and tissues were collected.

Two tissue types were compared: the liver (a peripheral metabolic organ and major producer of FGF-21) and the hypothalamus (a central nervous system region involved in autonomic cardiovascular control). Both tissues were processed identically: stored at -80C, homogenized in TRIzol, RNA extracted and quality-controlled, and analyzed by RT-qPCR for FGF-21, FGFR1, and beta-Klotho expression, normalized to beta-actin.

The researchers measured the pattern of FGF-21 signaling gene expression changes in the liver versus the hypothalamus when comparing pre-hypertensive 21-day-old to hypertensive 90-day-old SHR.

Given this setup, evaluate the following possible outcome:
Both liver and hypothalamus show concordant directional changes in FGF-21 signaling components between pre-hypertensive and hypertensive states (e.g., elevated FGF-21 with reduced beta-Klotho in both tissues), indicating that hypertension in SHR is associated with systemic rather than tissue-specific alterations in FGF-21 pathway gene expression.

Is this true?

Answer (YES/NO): NO